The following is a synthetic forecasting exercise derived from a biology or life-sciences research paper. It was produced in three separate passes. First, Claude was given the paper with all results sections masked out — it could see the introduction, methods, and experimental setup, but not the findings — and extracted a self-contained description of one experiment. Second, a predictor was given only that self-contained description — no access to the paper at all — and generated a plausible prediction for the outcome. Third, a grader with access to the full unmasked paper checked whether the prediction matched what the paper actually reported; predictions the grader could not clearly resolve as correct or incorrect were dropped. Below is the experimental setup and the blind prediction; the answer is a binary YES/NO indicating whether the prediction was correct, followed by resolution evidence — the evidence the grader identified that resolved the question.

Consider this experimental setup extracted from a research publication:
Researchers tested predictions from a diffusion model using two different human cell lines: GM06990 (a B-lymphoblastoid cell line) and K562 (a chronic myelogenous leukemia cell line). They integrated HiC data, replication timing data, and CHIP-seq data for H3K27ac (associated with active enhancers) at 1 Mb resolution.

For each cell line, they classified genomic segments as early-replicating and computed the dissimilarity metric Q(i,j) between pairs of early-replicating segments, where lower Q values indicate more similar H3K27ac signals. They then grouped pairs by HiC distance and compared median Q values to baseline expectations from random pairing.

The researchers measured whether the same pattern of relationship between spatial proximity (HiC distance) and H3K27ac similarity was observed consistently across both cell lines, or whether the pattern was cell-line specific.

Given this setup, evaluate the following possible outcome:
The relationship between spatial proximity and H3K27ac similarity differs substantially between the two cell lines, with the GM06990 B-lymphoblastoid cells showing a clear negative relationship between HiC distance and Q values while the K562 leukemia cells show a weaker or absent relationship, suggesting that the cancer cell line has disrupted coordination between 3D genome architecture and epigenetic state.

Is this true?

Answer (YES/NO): NO